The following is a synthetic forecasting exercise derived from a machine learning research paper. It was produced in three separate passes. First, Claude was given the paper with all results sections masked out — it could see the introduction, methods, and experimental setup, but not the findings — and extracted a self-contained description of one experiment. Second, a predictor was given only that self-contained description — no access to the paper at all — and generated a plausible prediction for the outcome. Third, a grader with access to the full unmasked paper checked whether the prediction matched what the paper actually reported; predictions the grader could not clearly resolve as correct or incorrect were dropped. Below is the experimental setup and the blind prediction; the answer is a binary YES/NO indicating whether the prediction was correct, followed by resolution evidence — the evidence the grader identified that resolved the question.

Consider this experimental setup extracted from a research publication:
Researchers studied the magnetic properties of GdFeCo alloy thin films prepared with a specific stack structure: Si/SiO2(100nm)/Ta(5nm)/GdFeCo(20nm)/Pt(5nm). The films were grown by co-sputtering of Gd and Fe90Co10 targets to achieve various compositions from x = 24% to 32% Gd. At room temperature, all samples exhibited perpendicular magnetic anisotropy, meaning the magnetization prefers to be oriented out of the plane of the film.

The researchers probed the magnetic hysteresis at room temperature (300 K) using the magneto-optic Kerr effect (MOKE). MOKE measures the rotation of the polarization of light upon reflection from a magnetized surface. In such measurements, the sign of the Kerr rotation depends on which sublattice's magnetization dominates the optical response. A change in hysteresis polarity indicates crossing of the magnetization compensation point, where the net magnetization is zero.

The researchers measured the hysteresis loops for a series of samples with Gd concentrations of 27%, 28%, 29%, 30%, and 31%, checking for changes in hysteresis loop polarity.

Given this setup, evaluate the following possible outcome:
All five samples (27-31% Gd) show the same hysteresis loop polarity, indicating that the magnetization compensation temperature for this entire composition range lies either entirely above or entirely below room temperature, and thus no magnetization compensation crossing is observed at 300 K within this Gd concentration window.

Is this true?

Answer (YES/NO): NO